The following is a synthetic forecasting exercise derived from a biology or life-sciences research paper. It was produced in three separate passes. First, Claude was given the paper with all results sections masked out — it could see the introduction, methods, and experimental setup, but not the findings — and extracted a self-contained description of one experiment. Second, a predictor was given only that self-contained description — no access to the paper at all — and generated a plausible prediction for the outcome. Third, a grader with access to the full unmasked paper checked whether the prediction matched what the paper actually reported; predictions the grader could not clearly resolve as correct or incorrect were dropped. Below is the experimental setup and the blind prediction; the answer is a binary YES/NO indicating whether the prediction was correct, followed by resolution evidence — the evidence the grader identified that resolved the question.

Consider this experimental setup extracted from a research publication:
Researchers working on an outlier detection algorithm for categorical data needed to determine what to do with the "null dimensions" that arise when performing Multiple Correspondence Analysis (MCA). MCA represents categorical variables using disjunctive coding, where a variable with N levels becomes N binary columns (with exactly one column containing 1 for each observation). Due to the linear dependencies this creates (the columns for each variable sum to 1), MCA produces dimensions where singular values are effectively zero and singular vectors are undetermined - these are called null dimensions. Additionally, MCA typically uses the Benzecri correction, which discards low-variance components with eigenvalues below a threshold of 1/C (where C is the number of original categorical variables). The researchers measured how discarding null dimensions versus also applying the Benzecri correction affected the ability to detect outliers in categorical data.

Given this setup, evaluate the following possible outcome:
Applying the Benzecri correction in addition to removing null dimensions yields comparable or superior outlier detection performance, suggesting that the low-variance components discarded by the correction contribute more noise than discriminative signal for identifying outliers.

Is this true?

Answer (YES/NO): NO